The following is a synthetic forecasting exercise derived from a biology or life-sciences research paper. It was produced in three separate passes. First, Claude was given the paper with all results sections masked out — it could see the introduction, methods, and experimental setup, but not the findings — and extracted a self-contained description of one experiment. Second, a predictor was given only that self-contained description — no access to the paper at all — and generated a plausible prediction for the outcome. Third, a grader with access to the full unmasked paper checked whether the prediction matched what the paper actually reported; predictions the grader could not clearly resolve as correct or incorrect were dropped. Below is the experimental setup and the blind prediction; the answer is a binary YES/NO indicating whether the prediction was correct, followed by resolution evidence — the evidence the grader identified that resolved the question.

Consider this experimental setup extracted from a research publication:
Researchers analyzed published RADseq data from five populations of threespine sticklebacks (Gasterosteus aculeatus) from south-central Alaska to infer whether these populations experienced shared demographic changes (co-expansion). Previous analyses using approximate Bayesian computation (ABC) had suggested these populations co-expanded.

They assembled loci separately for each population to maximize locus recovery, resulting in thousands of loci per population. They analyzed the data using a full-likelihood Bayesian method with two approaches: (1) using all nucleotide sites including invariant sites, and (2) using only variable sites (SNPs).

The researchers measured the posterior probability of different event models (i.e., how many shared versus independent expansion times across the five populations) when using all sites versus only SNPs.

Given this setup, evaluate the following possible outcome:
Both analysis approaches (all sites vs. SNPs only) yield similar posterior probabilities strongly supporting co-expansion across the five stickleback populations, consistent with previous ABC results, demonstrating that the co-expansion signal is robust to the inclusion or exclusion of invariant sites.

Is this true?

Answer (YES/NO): NO